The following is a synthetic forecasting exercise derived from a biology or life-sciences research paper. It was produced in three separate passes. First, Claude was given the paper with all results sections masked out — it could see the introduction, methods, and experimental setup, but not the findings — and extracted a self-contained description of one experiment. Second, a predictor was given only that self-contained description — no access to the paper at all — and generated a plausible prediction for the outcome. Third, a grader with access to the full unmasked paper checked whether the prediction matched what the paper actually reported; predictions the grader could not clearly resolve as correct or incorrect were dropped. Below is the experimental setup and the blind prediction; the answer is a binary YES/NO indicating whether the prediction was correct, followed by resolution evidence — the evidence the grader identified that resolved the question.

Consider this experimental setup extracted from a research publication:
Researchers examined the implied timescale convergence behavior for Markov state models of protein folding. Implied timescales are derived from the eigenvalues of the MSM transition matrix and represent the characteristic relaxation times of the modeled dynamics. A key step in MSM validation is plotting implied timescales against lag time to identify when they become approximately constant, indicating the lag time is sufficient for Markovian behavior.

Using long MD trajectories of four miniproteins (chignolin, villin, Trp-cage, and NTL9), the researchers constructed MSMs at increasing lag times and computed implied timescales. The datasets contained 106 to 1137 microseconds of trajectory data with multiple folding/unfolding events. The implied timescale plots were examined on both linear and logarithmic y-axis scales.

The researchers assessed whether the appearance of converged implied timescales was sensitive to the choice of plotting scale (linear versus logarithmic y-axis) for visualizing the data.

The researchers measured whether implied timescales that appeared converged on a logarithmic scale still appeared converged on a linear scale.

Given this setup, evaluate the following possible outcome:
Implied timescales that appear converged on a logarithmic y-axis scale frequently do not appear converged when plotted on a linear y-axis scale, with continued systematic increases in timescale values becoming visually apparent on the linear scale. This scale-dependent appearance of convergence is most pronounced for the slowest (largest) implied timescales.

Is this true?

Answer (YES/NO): YES